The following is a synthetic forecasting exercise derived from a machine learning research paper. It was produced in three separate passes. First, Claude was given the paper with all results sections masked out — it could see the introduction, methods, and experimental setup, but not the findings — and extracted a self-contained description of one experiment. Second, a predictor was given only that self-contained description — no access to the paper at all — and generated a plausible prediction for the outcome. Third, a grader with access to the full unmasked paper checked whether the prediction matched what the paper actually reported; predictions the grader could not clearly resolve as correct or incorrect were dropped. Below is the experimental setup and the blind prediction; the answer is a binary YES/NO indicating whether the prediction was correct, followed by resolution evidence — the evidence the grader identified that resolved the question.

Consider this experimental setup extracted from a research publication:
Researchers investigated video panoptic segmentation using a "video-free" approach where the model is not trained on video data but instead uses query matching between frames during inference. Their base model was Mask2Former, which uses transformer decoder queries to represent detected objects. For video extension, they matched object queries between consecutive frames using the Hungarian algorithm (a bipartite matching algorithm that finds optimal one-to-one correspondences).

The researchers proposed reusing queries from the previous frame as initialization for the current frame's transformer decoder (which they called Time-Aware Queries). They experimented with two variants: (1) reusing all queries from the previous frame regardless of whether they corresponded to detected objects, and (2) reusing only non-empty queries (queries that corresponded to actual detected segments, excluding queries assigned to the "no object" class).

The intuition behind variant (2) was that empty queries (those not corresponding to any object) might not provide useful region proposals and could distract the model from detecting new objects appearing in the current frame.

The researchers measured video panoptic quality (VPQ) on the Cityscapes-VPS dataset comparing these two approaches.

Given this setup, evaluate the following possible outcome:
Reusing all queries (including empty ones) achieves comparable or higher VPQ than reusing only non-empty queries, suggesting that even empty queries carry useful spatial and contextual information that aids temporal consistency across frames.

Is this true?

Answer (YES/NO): NO